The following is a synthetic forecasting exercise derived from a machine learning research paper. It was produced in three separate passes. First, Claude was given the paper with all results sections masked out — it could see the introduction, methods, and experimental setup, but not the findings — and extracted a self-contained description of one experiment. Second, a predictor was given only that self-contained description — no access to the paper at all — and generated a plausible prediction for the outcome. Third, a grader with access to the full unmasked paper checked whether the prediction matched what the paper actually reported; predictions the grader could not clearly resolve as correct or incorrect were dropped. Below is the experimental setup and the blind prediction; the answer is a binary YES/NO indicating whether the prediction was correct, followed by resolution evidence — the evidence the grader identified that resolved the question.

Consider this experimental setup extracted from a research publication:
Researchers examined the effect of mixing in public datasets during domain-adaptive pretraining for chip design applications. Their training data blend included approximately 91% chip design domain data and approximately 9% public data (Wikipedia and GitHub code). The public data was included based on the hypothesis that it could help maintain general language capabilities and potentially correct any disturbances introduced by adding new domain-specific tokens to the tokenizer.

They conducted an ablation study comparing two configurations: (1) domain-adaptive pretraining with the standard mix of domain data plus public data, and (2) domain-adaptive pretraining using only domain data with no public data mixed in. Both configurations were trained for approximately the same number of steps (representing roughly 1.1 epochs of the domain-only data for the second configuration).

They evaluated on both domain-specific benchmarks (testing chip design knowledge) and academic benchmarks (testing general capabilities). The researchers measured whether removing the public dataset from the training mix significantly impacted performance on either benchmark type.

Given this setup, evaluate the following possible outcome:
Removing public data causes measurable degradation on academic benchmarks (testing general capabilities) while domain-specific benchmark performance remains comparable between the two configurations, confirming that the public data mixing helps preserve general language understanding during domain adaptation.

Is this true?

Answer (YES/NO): NO